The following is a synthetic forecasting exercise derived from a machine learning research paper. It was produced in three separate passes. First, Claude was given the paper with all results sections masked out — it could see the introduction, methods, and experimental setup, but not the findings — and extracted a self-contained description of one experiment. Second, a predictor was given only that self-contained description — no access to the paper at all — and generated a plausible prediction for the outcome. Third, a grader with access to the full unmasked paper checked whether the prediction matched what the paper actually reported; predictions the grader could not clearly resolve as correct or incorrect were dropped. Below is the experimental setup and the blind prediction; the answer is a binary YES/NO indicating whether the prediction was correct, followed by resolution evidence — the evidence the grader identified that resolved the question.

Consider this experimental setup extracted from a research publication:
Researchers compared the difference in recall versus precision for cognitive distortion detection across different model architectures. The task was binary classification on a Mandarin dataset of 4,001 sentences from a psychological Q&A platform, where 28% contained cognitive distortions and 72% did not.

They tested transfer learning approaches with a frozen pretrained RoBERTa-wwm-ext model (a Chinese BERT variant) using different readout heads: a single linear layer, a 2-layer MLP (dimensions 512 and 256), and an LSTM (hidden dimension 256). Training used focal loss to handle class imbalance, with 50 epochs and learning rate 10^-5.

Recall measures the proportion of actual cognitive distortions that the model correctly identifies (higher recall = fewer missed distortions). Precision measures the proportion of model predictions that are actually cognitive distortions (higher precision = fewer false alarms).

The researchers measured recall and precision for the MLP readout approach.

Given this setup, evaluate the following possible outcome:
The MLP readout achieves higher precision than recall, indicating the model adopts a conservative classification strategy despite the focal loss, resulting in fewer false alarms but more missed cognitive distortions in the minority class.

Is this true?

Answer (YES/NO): NO